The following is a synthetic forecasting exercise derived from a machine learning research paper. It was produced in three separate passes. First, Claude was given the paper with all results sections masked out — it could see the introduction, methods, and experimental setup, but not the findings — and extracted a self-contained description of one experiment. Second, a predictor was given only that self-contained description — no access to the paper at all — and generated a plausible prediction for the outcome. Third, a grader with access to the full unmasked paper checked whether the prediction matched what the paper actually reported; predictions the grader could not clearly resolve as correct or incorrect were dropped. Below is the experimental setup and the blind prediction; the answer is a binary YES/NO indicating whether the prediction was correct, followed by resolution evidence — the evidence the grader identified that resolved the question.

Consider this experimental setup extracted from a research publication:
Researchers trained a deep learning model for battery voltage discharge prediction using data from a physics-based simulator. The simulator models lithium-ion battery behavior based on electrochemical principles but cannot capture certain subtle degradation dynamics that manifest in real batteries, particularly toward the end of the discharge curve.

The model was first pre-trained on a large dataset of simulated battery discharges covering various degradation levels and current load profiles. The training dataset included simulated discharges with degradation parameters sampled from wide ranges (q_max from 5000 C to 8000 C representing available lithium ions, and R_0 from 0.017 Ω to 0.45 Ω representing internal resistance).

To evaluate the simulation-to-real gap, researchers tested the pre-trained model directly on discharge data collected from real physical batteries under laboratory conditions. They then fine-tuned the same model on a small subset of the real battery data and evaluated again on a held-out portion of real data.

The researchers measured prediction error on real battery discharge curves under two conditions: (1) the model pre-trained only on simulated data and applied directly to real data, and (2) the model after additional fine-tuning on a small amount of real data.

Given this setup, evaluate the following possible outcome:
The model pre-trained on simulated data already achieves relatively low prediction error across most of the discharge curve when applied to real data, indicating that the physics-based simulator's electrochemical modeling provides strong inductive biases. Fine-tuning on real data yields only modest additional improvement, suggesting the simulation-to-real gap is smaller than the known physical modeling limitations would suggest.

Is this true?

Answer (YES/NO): NO